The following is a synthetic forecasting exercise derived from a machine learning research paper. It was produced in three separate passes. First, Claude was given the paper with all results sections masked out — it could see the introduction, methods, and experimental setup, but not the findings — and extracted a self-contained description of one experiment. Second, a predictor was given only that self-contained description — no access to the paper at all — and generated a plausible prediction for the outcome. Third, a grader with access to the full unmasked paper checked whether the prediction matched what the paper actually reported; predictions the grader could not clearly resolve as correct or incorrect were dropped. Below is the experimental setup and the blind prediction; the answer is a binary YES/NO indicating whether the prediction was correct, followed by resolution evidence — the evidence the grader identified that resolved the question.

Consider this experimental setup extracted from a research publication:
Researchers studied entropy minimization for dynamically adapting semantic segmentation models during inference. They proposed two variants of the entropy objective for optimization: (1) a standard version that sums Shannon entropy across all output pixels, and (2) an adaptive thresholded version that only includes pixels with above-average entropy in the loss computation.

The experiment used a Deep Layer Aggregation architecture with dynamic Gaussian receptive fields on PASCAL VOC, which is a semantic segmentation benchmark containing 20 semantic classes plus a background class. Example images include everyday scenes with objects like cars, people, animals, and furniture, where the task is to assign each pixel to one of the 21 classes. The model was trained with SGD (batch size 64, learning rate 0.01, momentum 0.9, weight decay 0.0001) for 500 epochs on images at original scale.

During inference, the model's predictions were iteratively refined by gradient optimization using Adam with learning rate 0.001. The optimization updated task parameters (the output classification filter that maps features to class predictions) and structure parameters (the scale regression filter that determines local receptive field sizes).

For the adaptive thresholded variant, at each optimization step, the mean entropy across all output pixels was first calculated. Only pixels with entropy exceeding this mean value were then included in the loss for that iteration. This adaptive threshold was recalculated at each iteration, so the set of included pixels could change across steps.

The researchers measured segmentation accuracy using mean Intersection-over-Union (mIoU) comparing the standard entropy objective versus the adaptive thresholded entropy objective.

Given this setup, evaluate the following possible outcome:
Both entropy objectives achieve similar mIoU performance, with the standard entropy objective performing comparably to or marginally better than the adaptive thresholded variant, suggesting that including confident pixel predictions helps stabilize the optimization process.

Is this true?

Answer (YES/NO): NO